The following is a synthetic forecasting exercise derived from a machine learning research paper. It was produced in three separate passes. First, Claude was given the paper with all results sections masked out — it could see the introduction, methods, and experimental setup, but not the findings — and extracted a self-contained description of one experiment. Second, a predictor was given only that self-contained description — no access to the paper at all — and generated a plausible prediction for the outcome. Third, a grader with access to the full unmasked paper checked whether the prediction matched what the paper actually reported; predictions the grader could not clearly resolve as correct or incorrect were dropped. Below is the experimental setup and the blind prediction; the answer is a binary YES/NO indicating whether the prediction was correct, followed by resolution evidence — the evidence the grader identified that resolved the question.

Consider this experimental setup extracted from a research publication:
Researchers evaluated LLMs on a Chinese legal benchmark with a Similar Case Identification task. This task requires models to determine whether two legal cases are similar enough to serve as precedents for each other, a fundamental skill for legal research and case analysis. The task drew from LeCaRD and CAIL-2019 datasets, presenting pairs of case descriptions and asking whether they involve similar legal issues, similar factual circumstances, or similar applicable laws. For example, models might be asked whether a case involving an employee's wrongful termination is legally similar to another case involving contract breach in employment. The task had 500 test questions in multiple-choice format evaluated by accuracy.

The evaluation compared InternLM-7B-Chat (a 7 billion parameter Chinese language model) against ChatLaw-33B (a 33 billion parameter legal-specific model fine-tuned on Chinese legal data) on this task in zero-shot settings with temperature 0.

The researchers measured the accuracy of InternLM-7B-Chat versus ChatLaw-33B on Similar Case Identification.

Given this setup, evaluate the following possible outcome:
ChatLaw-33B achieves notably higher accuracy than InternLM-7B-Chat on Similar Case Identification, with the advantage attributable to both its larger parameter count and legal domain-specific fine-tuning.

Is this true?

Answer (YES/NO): NO